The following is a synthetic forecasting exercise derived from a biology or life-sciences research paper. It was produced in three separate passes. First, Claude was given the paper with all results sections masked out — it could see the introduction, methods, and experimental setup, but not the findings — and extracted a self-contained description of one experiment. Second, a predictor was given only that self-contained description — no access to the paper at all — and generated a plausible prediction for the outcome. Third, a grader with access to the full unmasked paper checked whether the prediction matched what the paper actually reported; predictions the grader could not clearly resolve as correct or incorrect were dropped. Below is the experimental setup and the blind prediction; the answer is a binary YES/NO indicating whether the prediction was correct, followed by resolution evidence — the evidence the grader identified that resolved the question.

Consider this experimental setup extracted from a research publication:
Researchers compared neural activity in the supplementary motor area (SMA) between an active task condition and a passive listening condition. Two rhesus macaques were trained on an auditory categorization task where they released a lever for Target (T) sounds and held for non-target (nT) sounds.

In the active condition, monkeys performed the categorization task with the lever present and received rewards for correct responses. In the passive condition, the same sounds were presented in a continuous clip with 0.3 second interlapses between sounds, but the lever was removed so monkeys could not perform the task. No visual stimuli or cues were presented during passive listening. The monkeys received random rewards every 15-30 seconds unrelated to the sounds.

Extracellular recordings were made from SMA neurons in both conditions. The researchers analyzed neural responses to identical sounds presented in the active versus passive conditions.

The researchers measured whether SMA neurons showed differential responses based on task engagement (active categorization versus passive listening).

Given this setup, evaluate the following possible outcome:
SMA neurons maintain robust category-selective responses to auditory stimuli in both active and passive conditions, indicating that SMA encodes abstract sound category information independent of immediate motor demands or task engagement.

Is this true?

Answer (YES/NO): NO